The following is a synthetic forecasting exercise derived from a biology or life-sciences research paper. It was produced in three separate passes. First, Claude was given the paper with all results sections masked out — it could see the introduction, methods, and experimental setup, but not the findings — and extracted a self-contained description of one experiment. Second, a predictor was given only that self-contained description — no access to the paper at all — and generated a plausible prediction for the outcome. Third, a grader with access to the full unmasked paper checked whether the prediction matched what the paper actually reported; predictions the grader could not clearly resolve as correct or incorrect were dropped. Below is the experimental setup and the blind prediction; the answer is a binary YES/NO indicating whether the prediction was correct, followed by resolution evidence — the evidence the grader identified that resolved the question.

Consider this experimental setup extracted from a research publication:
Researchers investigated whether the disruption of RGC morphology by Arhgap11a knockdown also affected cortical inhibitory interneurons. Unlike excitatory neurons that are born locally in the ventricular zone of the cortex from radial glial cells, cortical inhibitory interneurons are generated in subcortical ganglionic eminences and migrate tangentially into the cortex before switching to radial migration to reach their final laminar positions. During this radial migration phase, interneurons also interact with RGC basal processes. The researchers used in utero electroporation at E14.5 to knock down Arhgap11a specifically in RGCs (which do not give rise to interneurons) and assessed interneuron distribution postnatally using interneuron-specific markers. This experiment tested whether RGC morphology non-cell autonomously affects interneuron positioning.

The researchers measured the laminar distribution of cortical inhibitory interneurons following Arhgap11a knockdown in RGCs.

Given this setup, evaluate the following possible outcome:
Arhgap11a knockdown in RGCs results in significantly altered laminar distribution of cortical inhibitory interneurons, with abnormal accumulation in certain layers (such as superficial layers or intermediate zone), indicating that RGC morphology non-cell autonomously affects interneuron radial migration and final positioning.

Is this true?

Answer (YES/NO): NO